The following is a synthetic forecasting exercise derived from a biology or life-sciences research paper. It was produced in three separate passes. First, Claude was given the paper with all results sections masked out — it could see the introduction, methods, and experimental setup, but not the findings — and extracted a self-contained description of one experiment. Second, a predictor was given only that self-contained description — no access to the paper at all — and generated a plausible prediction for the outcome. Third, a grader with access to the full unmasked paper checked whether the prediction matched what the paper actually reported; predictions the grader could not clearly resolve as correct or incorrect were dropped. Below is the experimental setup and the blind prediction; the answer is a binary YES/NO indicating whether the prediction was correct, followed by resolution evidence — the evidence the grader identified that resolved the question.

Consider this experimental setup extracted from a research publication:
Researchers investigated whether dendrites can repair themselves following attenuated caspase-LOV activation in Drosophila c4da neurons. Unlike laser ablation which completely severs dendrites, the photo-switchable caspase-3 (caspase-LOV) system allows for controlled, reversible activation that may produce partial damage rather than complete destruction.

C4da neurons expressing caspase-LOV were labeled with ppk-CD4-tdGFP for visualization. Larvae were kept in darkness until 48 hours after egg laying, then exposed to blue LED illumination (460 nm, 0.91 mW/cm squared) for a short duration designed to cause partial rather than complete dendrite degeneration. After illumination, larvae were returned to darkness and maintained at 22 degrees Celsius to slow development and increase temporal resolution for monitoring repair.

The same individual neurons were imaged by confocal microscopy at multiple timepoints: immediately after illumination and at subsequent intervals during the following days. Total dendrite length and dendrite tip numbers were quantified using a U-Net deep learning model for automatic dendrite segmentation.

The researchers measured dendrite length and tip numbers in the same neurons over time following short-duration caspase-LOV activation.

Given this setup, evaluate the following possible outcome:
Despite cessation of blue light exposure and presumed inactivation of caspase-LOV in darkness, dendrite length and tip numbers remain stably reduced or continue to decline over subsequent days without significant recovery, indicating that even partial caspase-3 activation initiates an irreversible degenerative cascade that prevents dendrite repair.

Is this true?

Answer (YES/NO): NO